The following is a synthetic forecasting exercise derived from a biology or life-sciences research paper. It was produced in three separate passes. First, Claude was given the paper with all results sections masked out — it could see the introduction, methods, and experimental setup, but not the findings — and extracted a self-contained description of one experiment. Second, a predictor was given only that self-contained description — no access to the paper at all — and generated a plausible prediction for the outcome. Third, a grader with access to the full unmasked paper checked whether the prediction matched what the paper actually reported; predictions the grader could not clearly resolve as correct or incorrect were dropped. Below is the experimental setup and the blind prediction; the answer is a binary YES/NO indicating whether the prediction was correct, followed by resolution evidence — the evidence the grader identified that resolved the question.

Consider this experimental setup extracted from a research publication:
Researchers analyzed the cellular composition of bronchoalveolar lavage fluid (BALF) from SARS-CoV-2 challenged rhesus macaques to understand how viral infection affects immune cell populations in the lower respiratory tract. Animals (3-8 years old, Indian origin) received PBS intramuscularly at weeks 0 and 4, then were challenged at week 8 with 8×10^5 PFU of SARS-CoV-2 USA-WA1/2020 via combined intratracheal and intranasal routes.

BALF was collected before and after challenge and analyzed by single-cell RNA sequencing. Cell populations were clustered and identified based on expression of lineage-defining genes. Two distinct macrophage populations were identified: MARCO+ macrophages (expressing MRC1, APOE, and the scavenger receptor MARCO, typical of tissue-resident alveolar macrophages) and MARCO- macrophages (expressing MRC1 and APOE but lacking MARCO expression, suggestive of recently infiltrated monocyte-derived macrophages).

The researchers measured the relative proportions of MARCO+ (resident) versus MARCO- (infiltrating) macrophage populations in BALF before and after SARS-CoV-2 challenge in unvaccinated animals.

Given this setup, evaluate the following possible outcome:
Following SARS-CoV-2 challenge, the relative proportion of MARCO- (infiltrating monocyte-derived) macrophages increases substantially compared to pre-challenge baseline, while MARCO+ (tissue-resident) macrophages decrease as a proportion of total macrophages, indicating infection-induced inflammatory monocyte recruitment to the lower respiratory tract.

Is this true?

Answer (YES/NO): NO